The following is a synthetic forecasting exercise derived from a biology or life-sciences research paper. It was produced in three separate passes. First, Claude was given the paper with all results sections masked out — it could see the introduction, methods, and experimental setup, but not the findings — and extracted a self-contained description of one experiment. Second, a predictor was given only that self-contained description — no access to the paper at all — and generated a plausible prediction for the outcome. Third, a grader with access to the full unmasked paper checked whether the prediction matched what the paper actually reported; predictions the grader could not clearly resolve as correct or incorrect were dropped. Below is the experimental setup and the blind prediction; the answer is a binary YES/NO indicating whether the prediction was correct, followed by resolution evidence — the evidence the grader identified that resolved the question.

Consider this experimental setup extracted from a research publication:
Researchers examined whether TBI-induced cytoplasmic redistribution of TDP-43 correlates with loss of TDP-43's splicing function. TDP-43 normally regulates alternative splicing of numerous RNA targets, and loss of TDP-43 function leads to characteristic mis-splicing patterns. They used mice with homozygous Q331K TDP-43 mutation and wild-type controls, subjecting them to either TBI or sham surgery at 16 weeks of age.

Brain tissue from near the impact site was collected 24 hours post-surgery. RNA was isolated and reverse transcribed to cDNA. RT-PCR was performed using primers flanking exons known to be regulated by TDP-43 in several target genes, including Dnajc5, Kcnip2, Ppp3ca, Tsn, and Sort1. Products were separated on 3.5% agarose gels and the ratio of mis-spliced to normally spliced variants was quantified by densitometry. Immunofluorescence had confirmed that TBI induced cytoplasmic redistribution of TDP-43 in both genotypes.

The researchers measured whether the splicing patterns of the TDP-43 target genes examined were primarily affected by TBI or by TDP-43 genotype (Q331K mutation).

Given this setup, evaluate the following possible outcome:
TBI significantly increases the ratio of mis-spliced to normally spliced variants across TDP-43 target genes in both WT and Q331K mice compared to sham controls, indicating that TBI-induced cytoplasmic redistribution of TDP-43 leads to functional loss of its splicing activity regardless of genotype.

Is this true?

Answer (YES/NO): NO